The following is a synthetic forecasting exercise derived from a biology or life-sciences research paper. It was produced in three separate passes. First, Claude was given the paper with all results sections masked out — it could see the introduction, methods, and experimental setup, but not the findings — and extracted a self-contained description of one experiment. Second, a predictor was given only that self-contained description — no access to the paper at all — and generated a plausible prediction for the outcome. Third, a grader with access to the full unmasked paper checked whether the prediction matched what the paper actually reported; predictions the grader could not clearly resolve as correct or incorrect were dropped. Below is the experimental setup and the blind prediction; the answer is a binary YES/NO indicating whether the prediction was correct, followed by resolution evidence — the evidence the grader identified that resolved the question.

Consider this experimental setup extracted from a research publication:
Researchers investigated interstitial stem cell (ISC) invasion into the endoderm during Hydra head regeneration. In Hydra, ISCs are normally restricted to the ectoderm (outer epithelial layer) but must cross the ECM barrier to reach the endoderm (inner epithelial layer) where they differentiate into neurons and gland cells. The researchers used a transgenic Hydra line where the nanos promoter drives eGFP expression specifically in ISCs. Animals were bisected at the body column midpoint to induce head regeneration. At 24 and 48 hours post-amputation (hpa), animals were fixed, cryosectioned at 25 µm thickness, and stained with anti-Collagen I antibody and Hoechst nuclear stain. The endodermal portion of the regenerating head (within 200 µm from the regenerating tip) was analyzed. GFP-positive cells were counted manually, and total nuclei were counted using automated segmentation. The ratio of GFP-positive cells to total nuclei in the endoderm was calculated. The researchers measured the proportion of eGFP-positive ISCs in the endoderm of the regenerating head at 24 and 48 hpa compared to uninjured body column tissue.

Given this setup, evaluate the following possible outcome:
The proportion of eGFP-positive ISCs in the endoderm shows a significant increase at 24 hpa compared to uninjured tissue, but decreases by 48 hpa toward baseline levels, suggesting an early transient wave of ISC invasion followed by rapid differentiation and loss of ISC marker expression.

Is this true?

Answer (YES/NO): NO